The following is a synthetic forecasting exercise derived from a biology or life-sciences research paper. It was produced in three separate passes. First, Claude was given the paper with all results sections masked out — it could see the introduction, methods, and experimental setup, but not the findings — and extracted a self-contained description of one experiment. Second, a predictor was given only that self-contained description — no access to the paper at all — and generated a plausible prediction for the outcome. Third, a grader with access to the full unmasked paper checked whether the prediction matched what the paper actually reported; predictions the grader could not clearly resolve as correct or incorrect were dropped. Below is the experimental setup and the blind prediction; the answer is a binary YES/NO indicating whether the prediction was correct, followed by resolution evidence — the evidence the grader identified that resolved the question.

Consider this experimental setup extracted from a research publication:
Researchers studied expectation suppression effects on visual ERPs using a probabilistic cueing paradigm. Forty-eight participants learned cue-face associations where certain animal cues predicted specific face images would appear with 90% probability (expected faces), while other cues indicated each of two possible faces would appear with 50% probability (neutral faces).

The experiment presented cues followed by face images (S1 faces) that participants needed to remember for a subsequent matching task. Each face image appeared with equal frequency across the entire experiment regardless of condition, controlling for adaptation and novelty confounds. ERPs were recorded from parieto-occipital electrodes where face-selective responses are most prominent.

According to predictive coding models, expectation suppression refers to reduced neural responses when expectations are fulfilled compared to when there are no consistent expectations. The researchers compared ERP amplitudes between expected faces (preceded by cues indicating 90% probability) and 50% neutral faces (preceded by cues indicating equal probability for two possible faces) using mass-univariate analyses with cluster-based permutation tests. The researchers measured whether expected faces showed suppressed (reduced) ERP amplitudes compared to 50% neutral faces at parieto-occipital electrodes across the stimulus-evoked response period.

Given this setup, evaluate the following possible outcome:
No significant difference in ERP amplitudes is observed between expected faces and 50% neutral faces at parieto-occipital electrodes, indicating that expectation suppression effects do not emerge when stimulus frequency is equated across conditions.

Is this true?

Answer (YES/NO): YES